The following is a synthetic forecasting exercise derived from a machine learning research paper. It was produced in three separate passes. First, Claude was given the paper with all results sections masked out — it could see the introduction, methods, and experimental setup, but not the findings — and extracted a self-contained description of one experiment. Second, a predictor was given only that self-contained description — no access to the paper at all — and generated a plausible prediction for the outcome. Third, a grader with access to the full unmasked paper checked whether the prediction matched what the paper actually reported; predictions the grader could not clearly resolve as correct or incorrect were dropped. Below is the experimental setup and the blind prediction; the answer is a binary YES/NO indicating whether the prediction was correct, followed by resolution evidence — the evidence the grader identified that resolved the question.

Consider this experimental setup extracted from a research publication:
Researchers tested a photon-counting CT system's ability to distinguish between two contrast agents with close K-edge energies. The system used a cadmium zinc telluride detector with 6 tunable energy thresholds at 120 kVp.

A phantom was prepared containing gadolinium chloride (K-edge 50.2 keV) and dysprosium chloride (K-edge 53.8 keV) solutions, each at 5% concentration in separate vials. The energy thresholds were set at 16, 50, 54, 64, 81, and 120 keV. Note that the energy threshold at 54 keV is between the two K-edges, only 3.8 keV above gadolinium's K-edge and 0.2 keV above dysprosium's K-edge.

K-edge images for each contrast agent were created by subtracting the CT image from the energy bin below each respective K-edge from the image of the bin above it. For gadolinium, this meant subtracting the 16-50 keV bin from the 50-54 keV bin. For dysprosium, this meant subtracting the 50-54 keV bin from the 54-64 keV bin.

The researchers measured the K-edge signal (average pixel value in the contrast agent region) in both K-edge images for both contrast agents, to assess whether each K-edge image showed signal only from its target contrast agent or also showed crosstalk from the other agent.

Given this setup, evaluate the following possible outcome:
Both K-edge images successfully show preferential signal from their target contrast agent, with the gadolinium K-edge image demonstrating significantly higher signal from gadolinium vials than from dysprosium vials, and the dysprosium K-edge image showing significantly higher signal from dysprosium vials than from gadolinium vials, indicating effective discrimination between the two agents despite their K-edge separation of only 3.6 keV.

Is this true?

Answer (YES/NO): YES